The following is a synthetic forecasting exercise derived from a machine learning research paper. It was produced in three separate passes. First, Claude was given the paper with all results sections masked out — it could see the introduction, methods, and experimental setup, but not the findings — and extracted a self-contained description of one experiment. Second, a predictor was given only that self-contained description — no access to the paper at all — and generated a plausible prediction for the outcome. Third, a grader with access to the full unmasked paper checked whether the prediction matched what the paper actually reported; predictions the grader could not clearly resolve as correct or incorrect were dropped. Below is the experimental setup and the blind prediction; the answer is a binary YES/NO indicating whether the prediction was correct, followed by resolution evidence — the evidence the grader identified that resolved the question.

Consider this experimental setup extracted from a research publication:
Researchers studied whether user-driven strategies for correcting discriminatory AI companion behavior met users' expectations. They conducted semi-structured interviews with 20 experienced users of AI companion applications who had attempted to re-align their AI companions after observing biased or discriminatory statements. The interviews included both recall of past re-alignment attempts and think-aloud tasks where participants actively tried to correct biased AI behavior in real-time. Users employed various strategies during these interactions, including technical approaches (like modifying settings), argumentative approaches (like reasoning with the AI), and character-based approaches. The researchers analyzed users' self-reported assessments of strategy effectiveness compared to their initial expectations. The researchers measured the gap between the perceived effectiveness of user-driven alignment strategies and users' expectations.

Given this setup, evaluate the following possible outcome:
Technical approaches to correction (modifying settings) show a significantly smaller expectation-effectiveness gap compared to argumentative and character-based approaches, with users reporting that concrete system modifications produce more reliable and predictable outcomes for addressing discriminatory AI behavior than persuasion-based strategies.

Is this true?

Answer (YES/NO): NO